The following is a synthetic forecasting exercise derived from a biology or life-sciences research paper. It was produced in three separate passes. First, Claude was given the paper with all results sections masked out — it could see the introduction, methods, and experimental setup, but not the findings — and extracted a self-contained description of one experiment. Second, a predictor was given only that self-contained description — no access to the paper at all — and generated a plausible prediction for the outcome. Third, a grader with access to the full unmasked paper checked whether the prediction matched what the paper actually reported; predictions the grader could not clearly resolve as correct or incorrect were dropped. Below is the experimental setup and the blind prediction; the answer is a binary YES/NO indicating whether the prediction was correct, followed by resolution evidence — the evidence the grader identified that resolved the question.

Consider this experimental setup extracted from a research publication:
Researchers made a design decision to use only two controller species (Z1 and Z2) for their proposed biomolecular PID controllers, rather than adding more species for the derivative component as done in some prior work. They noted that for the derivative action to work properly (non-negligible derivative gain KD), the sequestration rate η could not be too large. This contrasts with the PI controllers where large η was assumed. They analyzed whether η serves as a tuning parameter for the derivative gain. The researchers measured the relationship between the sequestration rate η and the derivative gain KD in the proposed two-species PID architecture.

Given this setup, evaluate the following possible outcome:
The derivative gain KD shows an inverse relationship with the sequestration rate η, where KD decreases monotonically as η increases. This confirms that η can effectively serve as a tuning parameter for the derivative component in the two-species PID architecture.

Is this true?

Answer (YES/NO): YES